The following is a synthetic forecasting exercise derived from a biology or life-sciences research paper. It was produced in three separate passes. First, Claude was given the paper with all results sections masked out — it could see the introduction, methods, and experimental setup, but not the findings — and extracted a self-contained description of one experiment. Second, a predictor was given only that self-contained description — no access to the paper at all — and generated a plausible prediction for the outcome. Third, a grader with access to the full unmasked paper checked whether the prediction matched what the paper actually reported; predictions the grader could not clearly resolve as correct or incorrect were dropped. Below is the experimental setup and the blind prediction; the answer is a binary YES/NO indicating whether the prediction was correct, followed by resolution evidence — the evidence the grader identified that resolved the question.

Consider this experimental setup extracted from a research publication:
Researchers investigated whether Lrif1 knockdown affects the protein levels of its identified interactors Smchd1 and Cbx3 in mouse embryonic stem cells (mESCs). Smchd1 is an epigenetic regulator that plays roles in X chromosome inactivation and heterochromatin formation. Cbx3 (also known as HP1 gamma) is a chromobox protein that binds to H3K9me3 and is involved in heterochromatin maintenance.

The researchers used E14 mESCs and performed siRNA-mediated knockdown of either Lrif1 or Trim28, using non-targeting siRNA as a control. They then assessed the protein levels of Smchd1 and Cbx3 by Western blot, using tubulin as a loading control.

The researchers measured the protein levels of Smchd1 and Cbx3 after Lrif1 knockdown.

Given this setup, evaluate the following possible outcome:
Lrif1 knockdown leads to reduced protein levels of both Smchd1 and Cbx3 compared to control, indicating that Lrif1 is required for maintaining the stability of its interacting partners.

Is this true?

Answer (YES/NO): NO